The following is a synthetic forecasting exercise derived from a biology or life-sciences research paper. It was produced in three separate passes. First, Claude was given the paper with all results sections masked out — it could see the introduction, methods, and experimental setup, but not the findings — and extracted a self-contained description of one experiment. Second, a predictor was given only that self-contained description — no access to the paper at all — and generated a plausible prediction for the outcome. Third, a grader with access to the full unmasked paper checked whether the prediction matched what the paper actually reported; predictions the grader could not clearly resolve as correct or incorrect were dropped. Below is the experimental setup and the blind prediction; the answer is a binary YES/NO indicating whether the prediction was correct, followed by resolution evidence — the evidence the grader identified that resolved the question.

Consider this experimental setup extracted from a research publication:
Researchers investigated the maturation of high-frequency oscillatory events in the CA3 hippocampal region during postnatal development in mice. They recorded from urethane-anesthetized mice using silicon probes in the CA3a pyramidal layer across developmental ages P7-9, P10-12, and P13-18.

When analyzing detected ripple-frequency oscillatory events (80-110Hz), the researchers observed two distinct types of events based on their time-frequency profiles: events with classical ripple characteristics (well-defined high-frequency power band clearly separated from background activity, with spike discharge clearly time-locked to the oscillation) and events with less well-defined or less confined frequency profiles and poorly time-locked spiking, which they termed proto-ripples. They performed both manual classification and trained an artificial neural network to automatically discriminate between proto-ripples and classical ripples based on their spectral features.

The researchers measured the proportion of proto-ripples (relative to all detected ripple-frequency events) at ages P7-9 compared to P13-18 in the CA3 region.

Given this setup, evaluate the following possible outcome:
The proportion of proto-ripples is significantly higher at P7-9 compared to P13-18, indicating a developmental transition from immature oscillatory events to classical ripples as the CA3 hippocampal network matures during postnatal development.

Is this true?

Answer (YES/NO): YES